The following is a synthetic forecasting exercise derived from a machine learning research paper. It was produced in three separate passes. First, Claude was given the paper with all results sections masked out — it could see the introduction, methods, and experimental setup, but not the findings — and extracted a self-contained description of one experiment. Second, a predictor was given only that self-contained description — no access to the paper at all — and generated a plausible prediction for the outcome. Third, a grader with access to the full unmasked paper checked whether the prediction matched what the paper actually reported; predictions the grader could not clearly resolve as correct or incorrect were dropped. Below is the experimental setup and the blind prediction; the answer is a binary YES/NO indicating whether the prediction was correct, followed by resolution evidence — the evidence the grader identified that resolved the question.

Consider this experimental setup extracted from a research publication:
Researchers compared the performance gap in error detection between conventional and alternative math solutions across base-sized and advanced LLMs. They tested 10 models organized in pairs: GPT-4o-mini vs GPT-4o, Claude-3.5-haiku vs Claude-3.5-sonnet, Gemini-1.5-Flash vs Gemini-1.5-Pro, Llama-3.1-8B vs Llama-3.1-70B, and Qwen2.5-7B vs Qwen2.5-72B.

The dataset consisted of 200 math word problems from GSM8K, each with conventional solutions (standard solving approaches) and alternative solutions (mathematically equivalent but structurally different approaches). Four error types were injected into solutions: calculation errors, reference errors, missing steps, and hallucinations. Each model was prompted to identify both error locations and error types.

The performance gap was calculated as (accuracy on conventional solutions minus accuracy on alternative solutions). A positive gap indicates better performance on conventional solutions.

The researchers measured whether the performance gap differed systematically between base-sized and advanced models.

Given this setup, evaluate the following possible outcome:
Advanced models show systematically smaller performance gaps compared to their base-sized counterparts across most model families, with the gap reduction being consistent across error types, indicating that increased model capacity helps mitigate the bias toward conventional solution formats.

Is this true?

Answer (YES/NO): NO